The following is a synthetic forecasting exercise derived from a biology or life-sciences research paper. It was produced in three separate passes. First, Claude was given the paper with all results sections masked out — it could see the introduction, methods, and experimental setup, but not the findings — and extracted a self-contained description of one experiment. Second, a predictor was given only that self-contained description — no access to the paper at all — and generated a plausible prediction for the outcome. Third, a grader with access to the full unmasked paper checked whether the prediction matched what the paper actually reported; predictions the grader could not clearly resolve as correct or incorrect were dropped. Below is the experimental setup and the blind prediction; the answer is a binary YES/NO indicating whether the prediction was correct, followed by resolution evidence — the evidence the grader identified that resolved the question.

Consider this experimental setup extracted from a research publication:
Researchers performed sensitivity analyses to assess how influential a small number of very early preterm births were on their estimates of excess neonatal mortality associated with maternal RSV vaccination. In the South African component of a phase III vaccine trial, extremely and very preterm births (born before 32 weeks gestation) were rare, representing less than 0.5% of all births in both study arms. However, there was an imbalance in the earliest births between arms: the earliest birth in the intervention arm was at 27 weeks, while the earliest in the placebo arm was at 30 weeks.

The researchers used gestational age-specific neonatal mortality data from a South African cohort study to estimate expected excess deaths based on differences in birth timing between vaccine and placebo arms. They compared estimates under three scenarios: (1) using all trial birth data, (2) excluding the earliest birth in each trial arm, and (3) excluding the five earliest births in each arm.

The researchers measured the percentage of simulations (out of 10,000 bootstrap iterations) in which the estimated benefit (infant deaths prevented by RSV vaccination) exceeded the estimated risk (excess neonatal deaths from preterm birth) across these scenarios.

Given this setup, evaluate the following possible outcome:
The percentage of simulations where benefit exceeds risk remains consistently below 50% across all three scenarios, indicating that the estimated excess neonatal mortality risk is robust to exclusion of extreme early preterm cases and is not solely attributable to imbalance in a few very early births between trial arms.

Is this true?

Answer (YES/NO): NO